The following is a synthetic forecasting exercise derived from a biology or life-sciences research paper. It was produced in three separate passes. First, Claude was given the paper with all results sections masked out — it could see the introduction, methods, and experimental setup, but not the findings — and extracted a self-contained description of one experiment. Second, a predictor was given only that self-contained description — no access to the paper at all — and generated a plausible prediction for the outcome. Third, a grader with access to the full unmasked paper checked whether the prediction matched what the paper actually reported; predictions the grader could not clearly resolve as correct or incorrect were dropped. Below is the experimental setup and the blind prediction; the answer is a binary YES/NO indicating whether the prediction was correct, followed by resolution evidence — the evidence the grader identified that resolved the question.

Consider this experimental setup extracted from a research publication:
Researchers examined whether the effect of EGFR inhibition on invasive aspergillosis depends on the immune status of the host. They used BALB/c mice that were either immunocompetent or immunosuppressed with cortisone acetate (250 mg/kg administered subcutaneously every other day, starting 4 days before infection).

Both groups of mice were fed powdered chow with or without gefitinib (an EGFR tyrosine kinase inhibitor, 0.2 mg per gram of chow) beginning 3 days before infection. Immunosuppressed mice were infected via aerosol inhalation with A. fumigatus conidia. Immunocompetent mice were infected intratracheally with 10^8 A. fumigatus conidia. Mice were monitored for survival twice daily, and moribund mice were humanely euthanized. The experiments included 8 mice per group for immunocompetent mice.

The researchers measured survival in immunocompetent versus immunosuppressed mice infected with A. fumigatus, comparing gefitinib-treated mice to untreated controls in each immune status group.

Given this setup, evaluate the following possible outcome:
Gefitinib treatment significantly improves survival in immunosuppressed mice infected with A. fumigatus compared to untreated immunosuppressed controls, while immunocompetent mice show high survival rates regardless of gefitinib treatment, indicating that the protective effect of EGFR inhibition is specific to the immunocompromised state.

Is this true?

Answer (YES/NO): NO